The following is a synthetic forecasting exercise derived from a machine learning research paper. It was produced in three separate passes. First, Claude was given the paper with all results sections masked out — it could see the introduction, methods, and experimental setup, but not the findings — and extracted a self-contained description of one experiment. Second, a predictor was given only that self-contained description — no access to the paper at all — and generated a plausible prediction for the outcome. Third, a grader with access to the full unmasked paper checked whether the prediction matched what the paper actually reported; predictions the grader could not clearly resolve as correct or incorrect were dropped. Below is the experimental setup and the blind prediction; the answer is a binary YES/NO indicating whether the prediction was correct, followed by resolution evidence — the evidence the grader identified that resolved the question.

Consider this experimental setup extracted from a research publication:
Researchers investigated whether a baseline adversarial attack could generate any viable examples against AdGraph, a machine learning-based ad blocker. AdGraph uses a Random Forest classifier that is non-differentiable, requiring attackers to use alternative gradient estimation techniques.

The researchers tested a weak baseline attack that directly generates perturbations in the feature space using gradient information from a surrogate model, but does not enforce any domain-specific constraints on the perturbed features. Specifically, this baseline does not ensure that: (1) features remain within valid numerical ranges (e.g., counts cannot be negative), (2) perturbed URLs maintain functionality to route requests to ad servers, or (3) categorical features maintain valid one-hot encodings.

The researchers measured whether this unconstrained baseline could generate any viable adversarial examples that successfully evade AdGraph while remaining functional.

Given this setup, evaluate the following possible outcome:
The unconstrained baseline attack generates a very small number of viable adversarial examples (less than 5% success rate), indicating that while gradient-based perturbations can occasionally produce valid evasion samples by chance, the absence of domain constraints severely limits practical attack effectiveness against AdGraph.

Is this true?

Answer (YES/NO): NO